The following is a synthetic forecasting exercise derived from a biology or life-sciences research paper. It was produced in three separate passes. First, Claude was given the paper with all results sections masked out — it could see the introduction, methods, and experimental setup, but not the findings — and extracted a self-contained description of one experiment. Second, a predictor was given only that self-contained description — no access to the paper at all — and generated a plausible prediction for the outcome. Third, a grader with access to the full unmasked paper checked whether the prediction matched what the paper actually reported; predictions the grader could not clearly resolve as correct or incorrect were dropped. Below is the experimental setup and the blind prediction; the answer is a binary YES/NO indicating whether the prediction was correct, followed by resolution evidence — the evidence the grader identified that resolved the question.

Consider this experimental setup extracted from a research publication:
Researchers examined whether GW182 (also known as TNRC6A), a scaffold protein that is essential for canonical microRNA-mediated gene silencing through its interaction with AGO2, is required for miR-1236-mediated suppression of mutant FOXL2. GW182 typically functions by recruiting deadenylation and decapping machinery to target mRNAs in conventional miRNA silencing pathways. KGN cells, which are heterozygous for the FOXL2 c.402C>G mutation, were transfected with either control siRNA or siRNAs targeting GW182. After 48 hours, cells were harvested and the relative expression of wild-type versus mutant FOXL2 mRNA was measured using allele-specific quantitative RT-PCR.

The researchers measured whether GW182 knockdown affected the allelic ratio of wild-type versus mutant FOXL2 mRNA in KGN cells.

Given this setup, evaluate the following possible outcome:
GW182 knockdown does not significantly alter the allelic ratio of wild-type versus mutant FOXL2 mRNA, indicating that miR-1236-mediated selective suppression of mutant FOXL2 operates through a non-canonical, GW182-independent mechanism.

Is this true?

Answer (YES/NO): YES